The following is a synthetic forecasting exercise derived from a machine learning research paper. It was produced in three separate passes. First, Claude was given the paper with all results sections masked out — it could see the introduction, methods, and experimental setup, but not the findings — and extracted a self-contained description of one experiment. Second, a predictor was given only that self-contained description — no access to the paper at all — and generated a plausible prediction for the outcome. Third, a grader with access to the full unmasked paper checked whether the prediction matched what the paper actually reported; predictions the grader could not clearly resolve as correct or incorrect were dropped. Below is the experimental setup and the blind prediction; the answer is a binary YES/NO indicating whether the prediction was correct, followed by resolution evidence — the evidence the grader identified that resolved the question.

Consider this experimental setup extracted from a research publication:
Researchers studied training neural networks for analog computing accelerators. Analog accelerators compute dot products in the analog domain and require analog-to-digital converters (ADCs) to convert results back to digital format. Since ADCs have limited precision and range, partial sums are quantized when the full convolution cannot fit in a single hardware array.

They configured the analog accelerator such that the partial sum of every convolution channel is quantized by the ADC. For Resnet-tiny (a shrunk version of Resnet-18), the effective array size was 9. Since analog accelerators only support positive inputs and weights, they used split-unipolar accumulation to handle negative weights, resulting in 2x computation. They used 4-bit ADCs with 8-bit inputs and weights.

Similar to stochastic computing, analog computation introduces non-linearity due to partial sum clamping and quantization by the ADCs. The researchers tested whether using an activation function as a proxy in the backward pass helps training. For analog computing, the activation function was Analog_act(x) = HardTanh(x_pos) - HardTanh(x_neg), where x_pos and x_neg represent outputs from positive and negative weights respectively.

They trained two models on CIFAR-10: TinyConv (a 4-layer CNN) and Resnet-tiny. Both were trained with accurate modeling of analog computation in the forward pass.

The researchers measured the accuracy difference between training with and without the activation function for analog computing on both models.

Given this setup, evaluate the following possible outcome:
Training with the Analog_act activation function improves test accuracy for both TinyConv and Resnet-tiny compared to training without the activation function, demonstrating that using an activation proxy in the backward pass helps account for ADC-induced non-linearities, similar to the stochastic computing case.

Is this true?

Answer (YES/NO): YES